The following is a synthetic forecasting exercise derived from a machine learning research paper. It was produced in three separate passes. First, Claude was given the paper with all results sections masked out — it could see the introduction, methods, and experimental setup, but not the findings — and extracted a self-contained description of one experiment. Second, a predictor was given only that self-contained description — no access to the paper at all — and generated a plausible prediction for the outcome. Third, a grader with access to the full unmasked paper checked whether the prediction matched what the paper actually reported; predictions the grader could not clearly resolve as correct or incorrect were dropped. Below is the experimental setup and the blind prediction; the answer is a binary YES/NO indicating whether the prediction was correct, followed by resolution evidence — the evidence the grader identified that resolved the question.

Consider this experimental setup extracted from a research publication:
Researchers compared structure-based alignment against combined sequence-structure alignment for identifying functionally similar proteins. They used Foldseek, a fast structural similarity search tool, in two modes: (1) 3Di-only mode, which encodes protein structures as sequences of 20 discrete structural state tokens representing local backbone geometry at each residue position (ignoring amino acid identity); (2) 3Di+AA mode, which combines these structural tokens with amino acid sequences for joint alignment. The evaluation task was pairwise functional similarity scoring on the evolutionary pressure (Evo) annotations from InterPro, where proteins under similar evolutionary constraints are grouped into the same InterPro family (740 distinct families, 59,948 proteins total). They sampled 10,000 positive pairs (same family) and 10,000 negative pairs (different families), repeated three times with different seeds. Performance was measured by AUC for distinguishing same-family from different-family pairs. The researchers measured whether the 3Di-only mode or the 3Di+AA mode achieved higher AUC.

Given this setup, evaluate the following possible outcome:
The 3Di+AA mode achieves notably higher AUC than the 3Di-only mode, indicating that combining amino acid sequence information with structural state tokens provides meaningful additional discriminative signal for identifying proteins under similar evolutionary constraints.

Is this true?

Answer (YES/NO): NO